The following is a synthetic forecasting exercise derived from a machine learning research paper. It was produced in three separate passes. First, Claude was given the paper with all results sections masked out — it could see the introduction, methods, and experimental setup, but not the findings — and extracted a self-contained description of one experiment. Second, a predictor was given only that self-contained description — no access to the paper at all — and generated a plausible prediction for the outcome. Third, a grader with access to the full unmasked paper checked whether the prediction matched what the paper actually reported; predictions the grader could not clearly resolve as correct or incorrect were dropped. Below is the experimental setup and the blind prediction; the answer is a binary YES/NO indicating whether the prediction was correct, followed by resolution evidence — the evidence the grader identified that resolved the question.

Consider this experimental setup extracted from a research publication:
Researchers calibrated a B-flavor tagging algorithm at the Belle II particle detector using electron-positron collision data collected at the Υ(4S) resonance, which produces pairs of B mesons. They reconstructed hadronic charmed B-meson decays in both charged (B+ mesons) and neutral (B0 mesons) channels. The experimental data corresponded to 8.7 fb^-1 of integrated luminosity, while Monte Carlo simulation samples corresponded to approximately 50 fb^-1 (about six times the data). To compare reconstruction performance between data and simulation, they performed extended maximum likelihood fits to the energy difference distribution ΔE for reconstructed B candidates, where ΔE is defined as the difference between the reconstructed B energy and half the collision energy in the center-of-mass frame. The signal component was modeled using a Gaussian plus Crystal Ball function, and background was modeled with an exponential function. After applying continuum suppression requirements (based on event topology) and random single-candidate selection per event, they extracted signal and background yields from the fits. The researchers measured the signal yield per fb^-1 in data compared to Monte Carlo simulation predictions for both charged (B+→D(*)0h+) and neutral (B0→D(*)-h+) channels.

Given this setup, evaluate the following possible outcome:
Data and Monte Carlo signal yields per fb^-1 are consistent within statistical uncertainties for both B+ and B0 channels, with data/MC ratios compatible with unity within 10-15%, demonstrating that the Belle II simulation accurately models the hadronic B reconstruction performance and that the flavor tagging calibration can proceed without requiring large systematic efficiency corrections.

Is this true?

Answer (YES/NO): NO